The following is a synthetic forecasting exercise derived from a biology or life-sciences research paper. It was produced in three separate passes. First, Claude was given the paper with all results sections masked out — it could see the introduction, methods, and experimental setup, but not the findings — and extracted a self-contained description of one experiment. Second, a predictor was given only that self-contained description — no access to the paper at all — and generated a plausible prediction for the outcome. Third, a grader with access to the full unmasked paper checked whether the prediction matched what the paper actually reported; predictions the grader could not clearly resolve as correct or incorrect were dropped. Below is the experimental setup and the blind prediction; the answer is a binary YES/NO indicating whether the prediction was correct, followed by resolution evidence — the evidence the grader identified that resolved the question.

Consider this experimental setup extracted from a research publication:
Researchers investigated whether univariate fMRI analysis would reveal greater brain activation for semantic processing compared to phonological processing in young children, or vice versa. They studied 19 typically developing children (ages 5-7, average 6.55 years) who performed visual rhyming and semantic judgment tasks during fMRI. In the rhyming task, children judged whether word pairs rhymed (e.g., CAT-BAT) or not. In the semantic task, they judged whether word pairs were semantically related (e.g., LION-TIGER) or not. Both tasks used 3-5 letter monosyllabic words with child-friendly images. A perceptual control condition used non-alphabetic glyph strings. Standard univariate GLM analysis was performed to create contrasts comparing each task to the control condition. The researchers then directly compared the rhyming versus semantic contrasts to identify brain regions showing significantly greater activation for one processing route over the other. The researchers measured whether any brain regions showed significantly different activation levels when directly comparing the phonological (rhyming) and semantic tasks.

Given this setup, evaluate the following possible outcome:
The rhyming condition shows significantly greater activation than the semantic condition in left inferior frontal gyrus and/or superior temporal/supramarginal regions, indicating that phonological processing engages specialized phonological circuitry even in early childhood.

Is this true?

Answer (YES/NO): NO